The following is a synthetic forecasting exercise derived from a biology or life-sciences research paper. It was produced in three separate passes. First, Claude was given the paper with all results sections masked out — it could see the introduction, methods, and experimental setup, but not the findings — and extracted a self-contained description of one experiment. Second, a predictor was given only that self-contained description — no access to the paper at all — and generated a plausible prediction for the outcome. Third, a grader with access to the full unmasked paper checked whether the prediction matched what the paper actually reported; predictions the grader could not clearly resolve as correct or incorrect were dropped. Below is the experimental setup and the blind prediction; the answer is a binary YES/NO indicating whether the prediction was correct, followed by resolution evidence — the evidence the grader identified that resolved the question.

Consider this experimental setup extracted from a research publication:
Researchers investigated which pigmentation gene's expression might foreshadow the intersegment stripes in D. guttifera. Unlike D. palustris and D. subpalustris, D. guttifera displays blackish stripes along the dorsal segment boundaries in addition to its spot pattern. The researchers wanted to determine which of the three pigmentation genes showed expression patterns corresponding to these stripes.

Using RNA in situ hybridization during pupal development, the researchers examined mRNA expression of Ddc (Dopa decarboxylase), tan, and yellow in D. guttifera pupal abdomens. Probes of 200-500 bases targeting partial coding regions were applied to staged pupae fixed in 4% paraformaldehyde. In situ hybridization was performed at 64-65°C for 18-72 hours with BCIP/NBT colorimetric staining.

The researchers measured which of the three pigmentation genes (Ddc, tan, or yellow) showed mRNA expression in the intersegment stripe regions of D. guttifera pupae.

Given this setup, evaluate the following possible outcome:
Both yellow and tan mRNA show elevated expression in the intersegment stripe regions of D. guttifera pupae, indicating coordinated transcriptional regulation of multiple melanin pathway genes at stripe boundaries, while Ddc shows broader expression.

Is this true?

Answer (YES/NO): NO